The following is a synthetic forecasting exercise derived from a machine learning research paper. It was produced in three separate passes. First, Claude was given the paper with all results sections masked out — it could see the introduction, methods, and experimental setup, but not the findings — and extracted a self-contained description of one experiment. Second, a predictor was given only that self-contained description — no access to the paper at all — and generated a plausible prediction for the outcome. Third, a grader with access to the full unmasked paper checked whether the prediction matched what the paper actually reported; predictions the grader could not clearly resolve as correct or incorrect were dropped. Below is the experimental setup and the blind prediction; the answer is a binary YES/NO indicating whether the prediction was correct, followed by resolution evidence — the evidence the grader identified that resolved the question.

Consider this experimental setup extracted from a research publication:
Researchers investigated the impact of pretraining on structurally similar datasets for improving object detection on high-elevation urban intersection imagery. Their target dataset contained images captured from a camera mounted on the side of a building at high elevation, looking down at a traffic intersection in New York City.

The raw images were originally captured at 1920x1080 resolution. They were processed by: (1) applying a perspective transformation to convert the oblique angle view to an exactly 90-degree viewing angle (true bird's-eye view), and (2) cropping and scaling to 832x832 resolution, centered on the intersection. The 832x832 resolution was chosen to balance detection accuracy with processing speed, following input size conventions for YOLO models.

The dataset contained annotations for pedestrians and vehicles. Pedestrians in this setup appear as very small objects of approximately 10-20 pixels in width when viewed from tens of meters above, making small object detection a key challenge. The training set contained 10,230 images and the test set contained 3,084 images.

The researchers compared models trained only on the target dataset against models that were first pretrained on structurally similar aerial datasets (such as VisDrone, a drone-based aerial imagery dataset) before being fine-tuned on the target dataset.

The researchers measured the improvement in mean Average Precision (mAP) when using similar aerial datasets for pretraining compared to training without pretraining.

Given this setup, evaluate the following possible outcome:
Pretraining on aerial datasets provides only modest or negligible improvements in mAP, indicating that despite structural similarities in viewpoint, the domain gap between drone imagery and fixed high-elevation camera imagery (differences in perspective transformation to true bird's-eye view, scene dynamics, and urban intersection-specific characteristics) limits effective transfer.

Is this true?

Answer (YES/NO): NO